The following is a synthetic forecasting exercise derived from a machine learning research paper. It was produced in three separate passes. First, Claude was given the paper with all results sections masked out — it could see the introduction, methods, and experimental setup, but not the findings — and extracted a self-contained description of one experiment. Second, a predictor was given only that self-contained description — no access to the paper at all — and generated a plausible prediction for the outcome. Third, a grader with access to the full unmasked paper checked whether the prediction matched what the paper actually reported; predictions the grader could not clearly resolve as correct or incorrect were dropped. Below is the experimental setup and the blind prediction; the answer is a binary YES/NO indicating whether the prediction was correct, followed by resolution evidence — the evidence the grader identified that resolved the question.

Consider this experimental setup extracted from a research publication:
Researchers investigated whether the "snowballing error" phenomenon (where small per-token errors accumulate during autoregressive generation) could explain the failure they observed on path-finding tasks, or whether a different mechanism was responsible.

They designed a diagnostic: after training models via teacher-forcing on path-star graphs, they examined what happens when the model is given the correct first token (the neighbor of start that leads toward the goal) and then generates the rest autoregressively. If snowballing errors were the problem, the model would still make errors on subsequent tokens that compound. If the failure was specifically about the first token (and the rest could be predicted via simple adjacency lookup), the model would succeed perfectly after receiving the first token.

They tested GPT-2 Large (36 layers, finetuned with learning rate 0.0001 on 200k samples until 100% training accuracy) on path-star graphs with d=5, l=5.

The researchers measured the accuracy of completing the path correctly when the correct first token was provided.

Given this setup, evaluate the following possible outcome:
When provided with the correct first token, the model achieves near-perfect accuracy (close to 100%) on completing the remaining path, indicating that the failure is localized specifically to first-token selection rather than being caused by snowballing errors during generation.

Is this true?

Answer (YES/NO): YES